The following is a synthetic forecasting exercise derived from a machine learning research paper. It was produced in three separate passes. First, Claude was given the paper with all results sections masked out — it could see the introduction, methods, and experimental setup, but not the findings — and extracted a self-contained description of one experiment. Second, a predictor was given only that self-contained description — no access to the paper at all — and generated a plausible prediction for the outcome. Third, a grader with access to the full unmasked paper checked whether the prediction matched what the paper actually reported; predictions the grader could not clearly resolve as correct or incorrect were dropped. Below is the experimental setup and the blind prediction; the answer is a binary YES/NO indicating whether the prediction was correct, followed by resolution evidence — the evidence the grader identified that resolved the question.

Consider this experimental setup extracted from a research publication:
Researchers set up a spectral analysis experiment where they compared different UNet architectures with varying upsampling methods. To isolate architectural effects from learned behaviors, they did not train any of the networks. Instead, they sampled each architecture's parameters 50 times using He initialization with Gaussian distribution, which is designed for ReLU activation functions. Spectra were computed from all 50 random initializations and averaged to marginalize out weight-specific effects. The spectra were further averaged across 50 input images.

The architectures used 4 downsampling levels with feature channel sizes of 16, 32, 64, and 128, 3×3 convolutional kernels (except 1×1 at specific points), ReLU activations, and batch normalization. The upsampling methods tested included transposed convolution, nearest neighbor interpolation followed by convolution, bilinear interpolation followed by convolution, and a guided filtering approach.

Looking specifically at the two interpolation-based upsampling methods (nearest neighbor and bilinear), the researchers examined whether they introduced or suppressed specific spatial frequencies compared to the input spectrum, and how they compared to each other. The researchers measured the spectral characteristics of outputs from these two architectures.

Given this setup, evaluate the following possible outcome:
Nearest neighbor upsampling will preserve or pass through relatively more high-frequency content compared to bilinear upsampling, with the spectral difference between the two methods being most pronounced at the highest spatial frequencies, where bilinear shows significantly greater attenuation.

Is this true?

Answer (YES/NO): NO